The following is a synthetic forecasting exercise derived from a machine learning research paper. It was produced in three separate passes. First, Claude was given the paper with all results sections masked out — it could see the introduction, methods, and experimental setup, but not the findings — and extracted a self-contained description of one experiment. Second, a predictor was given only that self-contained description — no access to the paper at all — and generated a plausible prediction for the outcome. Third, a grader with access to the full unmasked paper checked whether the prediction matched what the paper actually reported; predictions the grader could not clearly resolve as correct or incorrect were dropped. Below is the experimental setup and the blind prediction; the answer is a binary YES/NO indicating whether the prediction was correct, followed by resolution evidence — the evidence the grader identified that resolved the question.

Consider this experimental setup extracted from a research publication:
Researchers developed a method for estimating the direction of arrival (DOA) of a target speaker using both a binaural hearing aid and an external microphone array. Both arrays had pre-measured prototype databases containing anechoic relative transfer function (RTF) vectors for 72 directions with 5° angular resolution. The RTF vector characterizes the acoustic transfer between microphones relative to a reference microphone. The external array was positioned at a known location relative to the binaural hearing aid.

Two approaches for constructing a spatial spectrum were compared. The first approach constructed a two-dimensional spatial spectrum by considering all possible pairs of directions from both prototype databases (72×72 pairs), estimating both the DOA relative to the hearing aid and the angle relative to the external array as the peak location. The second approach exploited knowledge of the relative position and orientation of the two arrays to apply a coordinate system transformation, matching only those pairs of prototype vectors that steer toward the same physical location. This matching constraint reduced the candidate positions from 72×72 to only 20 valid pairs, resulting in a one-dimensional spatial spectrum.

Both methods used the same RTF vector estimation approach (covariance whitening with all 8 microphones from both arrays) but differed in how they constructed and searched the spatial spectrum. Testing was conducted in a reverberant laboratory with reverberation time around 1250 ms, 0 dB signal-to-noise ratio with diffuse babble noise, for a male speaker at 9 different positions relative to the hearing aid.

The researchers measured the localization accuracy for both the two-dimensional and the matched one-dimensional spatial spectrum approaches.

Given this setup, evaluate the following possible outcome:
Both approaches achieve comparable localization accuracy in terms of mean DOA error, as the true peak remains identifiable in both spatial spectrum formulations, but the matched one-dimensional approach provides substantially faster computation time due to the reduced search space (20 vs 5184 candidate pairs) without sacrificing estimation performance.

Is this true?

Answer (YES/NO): NO